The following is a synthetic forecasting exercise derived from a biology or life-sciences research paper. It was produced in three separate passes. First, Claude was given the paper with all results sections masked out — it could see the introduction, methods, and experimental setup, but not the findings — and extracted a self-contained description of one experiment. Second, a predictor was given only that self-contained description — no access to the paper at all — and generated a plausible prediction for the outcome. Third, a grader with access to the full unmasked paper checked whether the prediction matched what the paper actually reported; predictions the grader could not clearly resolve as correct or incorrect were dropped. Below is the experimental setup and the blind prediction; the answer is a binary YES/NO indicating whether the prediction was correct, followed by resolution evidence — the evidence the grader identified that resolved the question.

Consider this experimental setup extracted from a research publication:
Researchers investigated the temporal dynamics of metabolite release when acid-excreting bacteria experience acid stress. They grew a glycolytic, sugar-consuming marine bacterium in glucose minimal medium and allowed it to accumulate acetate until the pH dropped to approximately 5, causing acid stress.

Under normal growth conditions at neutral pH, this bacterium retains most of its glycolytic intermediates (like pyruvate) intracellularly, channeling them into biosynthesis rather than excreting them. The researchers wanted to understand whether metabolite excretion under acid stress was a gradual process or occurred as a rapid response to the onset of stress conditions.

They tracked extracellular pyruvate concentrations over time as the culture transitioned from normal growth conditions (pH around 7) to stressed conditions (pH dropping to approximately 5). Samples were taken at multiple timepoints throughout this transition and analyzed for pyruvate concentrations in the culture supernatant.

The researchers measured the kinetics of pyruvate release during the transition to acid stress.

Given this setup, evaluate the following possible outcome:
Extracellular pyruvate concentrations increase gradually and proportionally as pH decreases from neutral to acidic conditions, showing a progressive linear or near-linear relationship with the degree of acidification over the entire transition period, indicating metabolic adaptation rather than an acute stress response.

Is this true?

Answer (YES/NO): NO